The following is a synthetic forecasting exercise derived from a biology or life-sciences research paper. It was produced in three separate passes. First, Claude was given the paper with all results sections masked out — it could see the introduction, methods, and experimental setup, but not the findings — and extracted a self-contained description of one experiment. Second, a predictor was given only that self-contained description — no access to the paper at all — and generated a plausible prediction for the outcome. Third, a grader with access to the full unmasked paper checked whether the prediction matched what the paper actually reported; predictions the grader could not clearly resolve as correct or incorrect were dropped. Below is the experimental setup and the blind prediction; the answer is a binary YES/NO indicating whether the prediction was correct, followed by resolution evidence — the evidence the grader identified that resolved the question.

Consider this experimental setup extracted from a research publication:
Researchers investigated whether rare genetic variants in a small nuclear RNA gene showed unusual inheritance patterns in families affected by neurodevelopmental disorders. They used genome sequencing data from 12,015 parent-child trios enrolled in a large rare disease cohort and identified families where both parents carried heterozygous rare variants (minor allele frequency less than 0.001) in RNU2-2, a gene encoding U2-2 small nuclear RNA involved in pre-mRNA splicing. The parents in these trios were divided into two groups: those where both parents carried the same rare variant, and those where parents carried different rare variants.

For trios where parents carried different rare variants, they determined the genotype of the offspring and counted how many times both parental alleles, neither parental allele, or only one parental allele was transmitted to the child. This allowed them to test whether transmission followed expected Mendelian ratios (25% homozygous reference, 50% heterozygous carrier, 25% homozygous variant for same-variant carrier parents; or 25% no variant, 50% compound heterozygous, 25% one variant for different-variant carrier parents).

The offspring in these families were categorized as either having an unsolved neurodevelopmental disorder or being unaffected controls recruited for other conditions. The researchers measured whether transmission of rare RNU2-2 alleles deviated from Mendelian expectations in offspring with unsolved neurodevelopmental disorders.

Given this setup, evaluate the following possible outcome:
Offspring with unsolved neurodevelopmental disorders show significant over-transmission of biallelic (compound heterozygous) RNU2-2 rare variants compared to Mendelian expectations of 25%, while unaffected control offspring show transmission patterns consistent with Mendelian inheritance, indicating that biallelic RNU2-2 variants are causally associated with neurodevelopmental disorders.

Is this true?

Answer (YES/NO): YES